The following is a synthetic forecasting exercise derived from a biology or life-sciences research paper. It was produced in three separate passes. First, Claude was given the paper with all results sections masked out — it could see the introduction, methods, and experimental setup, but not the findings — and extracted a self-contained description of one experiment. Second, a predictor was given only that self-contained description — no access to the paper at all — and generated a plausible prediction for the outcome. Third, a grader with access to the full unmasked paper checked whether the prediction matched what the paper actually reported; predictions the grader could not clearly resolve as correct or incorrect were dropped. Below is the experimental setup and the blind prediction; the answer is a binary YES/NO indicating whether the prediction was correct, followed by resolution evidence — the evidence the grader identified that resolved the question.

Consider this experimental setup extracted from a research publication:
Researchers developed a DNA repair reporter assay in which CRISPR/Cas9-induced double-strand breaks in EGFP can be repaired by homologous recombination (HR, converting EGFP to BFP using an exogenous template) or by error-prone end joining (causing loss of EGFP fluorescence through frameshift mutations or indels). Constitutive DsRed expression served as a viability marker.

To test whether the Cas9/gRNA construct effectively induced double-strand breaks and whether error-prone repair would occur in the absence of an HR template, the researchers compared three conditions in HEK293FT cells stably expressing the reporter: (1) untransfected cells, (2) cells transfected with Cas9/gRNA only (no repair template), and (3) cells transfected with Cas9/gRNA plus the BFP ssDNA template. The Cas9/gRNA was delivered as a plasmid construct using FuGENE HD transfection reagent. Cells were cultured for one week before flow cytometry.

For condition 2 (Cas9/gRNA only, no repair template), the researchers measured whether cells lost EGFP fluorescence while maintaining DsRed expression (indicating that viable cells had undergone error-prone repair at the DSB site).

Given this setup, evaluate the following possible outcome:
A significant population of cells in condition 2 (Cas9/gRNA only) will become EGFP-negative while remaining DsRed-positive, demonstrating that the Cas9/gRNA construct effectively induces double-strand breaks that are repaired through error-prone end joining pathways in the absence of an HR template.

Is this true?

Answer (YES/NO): YES